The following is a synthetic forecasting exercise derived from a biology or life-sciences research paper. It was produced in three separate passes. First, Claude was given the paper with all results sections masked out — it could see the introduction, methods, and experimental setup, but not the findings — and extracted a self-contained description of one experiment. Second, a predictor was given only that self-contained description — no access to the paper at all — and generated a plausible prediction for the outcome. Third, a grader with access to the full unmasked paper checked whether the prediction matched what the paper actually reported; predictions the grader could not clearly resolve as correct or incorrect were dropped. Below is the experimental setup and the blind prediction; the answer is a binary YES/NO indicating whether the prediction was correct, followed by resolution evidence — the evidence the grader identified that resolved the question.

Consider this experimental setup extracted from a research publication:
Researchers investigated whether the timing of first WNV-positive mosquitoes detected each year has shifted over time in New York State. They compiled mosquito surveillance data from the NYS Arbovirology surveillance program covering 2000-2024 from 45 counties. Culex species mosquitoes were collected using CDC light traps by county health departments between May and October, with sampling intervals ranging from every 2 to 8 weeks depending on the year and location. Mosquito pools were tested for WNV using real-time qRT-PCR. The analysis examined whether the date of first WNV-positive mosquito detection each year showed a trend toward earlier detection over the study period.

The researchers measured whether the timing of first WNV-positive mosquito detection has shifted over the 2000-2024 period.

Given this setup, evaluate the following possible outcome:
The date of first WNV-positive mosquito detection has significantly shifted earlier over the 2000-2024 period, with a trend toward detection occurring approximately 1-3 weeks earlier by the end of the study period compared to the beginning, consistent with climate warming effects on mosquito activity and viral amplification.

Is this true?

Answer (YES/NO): NO